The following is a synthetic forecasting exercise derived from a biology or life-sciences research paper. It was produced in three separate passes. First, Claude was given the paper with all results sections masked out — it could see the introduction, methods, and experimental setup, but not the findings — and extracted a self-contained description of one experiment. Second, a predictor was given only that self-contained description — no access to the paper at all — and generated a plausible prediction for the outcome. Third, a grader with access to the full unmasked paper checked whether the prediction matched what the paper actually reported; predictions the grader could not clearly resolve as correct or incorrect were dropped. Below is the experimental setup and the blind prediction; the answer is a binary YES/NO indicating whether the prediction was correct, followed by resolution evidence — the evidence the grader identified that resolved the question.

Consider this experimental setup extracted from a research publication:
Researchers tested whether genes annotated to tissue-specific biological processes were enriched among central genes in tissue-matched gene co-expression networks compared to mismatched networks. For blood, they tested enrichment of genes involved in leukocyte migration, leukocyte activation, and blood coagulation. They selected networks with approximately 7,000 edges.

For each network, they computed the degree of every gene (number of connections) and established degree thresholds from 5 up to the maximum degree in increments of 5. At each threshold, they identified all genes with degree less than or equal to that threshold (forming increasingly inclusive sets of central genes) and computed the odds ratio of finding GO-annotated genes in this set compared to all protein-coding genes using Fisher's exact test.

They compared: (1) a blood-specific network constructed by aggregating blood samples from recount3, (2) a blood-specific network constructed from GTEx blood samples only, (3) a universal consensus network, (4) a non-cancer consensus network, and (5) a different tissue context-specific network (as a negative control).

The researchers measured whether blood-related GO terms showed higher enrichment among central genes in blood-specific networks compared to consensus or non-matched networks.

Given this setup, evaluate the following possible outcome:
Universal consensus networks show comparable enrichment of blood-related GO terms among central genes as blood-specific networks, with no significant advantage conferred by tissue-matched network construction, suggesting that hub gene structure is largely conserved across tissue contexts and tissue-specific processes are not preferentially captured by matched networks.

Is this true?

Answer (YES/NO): NO